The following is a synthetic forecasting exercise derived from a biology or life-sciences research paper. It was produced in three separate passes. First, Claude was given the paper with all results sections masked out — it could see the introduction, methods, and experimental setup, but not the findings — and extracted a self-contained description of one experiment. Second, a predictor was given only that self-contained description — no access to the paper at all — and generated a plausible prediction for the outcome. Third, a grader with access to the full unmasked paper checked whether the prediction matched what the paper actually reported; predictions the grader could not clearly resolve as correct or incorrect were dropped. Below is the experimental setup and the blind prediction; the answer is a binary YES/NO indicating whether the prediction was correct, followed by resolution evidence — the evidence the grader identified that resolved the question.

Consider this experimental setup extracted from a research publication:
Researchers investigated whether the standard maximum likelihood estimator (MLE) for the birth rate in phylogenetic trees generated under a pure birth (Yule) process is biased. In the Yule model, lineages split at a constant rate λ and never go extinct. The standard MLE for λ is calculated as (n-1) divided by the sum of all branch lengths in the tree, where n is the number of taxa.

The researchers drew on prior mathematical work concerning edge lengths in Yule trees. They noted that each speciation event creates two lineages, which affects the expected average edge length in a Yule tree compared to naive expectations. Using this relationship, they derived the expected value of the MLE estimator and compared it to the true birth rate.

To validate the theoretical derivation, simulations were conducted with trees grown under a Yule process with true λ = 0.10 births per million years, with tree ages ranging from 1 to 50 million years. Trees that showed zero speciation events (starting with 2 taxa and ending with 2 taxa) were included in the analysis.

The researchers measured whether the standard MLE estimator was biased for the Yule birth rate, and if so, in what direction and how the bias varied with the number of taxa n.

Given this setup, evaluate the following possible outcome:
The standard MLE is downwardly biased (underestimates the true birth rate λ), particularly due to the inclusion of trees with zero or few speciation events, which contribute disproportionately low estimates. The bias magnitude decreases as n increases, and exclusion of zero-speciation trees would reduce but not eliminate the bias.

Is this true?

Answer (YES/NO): NO